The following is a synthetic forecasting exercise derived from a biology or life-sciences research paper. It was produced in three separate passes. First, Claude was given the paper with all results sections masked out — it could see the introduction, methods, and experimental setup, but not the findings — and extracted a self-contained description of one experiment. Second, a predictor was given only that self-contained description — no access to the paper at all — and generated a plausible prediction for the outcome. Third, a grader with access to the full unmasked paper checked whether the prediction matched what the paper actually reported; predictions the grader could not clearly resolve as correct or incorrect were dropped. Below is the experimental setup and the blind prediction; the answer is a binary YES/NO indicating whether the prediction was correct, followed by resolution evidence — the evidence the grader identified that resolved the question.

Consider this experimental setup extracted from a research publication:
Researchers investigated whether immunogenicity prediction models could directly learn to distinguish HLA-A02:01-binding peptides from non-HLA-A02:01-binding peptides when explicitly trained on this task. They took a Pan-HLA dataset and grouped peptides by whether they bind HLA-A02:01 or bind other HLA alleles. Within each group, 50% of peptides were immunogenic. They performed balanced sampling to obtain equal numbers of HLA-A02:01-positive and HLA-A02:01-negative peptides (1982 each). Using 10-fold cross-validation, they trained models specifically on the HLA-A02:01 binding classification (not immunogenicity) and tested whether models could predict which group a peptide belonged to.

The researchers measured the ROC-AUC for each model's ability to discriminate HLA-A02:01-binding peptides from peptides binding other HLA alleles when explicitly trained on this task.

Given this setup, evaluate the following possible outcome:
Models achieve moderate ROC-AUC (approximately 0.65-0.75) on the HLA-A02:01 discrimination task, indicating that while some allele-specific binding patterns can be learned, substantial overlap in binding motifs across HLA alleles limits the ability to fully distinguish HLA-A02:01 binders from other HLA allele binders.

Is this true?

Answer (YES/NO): NO